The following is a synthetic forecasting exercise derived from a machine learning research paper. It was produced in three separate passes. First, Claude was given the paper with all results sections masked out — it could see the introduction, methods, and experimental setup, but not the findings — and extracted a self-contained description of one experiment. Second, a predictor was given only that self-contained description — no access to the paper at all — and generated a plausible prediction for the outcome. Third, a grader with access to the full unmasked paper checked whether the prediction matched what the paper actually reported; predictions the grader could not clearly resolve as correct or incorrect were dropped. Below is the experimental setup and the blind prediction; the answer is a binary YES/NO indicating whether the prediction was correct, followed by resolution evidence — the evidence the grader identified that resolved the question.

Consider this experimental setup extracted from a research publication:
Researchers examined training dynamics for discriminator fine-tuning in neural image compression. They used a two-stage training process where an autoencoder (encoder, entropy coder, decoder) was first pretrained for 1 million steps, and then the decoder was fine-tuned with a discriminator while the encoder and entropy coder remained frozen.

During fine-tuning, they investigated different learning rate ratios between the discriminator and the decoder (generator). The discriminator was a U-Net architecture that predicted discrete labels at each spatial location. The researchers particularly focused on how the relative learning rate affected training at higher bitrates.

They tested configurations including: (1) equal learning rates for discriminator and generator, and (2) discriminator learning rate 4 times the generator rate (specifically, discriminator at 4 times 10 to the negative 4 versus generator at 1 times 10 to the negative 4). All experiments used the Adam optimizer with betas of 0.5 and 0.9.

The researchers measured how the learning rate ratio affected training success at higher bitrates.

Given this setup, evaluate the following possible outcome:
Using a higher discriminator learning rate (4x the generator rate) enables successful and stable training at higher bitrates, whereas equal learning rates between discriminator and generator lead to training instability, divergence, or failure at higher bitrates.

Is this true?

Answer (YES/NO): YES